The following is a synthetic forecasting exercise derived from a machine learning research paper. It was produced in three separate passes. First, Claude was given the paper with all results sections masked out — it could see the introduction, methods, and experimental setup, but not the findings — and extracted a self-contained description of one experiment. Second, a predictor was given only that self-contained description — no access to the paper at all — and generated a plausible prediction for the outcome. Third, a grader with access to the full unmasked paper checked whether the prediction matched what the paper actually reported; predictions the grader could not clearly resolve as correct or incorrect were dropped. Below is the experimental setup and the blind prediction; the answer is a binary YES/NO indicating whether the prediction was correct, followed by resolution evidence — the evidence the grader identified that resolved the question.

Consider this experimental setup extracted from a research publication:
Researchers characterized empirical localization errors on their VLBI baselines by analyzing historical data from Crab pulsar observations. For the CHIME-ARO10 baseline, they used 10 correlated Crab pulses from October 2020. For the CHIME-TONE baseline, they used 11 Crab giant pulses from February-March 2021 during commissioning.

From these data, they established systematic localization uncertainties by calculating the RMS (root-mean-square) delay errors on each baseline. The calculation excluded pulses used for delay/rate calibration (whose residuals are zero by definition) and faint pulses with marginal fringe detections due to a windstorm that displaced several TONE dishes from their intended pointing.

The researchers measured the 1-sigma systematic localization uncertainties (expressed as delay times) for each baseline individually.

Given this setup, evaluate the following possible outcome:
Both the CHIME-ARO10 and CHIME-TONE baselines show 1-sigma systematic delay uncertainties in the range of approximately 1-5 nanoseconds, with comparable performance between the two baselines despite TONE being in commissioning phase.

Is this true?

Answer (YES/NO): NO